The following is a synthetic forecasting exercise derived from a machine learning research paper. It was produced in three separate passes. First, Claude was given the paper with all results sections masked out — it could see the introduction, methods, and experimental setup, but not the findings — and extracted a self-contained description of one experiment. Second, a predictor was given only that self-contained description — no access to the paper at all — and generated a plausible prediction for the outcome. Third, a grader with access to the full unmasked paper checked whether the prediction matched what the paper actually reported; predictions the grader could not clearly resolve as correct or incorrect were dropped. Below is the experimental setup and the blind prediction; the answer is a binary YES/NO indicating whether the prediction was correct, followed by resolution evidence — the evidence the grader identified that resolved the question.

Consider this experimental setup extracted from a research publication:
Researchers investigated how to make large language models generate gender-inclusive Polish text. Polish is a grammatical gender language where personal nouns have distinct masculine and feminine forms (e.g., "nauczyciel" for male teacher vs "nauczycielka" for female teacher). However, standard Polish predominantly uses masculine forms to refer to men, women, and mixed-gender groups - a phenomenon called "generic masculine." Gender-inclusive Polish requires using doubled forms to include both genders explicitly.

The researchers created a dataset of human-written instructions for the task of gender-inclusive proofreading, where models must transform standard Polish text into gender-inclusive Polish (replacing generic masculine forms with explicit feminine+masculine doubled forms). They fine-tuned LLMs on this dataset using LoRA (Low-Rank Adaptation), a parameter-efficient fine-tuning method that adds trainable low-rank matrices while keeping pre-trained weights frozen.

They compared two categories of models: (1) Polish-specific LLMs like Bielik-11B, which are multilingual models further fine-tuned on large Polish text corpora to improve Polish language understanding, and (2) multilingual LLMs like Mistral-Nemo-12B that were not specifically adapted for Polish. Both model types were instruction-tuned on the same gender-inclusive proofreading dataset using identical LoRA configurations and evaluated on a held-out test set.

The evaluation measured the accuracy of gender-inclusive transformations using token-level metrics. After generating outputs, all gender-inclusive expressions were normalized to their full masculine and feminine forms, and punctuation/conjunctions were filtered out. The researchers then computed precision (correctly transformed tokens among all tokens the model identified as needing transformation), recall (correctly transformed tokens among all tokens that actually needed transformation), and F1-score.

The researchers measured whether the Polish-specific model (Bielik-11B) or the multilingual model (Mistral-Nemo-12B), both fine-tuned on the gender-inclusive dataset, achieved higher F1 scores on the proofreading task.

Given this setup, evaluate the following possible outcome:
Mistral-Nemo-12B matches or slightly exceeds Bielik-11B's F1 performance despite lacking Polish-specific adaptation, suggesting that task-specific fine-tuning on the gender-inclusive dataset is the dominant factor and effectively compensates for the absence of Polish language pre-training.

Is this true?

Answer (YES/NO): NO